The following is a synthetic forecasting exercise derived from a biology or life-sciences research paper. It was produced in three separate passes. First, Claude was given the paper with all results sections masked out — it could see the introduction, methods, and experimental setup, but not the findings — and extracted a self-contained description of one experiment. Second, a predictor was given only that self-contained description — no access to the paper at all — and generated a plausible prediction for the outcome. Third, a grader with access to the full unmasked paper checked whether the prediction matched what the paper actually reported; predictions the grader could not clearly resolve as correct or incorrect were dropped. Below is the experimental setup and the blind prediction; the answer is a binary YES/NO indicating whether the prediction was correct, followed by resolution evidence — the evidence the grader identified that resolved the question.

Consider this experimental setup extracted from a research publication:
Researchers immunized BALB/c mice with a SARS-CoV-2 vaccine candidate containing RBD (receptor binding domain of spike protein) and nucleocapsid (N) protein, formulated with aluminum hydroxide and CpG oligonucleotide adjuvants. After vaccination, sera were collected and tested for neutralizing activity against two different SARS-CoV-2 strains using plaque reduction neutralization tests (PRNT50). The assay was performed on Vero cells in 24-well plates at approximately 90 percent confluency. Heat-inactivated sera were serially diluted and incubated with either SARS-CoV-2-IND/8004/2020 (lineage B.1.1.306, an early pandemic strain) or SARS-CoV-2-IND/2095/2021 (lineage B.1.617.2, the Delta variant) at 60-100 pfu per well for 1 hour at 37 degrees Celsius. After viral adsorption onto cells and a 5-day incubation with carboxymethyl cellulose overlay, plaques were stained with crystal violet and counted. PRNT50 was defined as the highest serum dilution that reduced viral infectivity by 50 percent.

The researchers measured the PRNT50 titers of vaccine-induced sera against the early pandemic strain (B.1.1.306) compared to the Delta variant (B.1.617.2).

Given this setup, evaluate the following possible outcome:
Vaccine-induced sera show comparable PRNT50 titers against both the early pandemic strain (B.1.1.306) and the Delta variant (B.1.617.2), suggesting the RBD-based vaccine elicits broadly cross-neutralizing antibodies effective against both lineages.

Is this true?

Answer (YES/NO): YES